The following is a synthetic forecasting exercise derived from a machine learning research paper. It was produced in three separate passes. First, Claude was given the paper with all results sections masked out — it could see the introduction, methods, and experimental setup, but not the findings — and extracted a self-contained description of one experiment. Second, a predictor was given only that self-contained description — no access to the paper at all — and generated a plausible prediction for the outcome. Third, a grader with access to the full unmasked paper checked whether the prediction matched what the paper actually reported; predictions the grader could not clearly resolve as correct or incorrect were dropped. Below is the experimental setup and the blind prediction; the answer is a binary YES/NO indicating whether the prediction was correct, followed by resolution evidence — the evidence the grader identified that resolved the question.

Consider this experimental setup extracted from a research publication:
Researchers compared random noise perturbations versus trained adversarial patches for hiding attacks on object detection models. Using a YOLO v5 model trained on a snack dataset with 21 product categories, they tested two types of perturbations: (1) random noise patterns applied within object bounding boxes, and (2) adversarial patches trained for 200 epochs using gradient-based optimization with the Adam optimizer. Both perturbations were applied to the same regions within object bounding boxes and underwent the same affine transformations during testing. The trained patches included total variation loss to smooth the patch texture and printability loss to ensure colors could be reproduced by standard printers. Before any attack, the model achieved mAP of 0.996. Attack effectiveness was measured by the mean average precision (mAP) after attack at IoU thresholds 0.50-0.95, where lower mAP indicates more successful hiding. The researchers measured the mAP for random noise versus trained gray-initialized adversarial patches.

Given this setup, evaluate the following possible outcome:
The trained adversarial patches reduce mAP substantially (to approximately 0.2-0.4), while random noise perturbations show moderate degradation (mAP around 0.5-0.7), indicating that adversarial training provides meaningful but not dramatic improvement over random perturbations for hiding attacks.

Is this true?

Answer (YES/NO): NO